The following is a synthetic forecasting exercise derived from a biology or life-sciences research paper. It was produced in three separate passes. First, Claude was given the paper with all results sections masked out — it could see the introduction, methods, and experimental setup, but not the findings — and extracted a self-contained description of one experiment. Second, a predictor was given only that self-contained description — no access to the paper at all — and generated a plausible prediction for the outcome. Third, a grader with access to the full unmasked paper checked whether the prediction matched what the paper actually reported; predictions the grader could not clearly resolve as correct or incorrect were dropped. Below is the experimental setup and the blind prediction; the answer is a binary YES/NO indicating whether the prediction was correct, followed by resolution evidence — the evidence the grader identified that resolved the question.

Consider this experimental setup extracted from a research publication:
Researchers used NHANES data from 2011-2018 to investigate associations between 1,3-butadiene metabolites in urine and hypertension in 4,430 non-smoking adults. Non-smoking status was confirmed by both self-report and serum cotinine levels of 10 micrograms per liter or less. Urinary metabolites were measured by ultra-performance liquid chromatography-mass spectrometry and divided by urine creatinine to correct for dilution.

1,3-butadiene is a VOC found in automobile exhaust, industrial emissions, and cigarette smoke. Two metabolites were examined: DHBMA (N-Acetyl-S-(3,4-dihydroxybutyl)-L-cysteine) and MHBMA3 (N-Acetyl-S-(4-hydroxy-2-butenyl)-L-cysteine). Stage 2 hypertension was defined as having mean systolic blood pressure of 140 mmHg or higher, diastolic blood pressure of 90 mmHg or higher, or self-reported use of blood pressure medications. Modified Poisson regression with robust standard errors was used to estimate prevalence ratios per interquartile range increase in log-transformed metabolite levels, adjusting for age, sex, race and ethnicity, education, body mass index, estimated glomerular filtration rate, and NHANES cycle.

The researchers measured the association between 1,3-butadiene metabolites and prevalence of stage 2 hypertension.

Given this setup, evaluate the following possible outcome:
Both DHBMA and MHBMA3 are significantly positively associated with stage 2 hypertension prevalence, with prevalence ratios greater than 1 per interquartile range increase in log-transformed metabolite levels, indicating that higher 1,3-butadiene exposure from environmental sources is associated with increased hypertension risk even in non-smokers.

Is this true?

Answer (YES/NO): NO